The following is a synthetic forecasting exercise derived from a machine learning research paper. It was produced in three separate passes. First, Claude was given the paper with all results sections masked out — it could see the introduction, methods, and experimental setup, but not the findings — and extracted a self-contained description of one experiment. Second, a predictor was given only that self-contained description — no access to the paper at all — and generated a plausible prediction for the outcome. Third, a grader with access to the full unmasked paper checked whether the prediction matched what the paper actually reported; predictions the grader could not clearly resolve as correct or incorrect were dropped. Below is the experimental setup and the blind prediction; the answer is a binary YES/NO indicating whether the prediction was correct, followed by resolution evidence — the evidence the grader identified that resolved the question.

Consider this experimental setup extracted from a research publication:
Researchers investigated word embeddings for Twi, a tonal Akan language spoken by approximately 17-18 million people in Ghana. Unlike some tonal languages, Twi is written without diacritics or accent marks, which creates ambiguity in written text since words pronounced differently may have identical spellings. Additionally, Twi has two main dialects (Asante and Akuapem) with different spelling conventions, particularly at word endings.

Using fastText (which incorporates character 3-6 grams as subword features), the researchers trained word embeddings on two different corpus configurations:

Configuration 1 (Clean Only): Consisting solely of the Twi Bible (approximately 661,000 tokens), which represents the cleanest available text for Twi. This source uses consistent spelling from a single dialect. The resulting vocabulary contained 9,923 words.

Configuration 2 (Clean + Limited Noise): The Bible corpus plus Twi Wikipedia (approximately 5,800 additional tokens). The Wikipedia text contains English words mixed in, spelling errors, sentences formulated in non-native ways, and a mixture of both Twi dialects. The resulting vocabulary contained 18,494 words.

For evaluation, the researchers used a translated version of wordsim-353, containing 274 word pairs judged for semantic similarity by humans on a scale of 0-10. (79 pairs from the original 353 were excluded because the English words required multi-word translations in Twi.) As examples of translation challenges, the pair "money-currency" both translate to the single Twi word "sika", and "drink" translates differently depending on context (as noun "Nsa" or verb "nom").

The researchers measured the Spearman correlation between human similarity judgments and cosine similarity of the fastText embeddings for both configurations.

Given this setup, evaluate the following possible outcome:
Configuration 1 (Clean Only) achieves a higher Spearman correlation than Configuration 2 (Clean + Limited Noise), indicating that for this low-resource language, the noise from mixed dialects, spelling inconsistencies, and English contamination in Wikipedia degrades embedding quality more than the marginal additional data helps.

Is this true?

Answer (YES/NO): NO